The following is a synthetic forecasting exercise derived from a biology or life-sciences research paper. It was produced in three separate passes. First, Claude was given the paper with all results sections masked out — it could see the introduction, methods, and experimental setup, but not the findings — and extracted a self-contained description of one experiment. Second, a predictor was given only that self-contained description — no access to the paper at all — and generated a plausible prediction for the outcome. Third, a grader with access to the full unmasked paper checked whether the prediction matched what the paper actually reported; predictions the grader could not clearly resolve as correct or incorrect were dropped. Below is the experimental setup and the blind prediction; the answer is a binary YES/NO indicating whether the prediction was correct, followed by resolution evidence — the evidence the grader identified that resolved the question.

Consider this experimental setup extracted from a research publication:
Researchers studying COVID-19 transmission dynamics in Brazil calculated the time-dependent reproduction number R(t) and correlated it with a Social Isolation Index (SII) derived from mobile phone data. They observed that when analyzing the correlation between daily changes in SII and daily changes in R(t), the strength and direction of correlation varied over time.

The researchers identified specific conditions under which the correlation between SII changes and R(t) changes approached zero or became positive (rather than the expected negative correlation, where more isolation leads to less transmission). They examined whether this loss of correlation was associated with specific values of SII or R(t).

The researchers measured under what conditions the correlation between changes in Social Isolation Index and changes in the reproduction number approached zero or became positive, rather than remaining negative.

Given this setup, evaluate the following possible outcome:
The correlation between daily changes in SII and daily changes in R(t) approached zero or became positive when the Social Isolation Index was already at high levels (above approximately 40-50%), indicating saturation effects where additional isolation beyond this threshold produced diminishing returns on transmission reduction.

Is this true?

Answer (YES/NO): NO